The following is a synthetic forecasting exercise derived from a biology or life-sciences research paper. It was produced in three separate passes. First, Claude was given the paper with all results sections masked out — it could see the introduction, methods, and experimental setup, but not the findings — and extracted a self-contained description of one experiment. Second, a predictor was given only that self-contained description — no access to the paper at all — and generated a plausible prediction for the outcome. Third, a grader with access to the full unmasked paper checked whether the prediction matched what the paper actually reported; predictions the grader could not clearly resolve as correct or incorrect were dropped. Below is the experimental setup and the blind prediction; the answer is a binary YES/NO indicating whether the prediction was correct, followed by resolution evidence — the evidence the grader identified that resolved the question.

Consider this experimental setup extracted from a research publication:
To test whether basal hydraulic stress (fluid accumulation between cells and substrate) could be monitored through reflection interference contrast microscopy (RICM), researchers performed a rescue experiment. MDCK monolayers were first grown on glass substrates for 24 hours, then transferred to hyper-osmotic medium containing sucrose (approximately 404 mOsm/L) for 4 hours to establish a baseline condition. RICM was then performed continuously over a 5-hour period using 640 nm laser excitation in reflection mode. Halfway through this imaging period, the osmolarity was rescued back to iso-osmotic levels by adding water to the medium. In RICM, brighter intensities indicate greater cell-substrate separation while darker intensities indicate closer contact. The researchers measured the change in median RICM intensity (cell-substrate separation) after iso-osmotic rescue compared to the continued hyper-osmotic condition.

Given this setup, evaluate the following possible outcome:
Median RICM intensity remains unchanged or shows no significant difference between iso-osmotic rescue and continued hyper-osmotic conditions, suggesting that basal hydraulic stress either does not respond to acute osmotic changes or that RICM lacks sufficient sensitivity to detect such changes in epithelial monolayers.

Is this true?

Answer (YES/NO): NO